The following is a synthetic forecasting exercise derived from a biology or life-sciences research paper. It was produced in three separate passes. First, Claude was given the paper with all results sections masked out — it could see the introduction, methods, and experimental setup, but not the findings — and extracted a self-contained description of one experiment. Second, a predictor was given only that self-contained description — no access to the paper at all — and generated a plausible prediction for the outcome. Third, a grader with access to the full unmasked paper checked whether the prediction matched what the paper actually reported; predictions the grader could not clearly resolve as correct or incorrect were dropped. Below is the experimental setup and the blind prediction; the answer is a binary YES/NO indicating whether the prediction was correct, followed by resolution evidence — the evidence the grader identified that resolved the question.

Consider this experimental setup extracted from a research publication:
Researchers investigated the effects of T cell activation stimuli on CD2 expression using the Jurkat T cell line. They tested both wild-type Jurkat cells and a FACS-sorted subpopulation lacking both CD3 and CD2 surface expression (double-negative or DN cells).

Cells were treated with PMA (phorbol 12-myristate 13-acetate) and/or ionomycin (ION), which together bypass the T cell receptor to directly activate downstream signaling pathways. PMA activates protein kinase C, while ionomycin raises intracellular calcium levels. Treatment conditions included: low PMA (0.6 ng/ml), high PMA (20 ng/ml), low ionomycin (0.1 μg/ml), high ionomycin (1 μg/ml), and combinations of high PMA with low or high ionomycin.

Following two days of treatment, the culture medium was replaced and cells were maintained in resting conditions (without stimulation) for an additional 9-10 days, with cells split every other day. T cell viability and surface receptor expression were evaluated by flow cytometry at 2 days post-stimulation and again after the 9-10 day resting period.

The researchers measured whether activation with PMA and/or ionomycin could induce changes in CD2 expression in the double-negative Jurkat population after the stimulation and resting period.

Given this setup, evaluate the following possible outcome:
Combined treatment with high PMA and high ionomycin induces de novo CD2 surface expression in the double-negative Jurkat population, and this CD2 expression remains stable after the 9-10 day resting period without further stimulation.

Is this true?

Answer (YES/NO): NO